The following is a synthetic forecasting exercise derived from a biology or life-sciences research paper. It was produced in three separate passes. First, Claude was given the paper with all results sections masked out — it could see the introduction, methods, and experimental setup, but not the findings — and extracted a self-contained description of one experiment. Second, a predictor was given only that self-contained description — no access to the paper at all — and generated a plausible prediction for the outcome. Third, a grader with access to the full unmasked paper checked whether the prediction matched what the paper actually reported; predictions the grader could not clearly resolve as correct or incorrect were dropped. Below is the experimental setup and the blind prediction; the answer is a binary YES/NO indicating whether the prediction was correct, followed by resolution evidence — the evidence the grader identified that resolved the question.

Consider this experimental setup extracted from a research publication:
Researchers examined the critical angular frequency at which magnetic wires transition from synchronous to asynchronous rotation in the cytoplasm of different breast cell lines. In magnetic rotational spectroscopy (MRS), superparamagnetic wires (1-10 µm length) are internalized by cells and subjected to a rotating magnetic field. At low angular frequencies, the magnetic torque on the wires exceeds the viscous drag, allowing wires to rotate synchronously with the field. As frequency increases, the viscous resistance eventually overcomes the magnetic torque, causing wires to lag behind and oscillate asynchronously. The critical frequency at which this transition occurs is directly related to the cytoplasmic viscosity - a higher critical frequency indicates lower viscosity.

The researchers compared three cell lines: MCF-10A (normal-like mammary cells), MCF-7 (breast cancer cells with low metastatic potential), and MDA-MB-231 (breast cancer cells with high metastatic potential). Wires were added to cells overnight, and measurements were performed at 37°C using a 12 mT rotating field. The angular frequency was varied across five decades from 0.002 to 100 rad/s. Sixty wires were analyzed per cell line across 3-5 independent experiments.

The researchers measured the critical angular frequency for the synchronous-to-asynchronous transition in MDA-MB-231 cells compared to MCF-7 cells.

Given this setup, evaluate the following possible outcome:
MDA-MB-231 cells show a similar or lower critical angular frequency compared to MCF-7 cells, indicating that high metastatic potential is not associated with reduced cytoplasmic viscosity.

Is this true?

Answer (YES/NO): NO